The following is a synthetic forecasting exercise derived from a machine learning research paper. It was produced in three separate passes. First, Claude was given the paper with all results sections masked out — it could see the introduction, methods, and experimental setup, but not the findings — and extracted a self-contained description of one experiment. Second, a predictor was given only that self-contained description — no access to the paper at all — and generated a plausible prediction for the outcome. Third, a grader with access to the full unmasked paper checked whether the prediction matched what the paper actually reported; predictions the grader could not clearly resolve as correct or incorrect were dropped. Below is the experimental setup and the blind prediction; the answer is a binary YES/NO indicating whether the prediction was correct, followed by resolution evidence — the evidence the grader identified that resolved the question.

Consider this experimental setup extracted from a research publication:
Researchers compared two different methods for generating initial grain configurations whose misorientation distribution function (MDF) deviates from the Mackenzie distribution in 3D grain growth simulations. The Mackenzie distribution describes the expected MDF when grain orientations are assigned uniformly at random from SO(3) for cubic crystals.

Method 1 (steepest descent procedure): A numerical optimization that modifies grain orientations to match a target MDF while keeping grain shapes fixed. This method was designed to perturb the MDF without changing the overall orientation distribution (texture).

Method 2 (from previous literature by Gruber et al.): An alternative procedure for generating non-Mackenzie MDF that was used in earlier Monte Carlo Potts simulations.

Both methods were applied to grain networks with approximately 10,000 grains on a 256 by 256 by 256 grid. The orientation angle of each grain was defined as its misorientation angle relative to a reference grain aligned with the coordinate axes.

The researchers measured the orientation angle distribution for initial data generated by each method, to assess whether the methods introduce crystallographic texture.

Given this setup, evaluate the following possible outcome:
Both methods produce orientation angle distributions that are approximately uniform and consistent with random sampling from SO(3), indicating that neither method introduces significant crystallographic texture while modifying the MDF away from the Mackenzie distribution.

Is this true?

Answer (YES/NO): NO